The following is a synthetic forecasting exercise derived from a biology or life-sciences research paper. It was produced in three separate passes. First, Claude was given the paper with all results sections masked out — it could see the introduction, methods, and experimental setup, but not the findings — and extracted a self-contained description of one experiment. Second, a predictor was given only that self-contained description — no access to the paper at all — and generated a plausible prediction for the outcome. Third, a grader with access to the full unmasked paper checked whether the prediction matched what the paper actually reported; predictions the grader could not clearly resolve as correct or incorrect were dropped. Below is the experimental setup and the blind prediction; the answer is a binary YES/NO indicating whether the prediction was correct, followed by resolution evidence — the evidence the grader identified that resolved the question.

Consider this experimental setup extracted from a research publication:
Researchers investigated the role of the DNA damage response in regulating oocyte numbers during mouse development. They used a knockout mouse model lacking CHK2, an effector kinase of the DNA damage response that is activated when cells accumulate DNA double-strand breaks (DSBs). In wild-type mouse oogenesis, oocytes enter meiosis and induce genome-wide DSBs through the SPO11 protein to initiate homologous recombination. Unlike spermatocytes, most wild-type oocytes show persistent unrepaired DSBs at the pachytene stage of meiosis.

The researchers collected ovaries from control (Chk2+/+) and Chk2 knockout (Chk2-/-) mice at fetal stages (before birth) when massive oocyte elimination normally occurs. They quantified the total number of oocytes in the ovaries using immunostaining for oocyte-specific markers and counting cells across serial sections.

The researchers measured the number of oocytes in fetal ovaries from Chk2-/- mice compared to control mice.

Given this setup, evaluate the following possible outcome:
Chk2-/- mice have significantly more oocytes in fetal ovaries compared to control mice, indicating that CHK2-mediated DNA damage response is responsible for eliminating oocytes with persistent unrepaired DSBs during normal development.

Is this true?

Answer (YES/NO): YES